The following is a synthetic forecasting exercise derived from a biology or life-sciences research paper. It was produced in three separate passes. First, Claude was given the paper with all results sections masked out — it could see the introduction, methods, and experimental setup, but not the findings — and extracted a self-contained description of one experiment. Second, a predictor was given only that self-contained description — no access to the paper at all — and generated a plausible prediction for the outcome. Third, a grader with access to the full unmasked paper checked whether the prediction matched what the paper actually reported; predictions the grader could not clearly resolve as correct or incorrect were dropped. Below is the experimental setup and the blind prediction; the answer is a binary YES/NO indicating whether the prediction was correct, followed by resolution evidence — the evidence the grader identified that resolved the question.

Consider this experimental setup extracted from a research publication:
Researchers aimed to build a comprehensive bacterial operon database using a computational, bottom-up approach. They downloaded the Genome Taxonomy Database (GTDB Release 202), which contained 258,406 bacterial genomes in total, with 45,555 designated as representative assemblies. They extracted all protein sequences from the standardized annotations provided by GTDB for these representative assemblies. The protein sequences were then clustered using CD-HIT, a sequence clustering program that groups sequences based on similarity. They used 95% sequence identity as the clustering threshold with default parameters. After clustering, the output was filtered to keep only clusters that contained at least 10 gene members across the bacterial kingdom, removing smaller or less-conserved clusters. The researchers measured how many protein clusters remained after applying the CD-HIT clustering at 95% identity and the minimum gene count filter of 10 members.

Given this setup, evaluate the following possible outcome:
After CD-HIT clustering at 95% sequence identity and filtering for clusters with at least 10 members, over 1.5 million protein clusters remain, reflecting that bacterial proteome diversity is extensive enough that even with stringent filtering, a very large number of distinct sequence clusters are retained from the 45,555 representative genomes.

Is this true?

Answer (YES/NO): NO